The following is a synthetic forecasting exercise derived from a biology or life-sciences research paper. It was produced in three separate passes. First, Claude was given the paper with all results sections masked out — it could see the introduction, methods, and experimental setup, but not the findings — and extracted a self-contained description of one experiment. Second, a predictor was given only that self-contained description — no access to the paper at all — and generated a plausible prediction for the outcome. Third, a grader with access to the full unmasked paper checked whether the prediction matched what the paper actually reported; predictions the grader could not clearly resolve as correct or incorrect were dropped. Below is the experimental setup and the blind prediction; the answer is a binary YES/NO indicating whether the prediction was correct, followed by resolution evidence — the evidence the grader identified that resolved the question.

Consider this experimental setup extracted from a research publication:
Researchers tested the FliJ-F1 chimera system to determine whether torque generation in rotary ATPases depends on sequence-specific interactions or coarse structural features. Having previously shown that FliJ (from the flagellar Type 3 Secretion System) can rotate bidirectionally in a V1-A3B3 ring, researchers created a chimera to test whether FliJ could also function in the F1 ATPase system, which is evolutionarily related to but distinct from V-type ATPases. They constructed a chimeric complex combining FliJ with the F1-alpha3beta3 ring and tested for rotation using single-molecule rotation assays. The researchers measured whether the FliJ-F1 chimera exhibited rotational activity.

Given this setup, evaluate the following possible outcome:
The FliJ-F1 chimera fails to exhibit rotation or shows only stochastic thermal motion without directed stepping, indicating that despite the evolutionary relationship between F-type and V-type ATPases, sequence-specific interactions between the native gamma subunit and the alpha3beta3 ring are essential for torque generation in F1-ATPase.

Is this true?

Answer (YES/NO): NO